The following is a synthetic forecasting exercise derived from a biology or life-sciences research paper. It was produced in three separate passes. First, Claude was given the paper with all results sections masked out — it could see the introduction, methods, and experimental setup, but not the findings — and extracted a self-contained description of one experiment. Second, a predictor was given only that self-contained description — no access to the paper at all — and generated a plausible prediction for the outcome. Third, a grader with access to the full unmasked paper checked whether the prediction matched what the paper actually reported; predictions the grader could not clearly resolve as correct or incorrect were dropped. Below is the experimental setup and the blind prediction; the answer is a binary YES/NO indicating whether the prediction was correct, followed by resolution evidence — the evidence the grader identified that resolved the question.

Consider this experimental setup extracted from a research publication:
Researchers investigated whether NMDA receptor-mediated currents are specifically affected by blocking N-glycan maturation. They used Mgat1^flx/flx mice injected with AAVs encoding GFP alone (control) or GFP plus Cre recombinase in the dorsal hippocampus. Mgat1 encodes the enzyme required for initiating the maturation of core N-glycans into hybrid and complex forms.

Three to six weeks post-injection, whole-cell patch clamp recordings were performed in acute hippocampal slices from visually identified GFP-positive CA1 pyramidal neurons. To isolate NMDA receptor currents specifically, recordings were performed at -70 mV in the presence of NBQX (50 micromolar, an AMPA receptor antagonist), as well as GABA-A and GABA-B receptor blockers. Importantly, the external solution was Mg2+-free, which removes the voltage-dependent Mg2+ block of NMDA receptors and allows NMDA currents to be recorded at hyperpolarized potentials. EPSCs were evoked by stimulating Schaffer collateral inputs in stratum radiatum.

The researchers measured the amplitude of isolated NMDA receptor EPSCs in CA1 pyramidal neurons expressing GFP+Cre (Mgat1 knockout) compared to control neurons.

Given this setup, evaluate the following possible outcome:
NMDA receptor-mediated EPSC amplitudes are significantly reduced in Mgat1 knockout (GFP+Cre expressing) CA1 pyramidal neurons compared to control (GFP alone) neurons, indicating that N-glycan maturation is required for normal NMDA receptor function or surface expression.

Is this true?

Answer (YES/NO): YES